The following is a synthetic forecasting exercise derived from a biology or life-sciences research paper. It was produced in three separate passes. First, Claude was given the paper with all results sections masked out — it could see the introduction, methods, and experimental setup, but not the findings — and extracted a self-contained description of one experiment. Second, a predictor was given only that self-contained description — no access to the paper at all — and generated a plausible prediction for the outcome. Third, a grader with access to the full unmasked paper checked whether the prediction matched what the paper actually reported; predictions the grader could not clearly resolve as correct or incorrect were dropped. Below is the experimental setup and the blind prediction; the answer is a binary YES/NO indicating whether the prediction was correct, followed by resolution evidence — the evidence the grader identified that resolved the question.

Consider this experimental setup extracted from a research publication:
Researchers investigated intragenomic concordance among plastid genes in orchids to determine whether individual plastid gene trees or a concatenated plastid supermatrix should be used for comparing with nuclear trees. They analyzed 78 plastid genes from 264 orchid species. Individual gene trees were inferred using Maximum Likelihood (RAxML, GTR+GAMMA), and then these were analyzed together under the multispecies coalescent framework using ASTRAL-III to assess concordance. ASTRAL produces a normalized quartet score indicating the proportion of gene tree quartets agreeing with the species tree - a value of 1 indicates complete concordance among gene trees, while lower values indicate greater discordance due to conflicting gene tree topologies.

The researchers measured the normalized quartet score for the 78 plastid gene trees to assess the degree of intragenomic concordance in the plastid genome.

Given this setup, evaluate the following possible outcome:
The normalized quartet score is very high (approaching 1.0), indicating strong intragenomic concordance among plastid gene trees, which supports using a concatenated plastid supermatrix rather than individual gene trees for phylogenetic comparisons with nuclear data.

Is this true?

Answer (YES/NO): YES